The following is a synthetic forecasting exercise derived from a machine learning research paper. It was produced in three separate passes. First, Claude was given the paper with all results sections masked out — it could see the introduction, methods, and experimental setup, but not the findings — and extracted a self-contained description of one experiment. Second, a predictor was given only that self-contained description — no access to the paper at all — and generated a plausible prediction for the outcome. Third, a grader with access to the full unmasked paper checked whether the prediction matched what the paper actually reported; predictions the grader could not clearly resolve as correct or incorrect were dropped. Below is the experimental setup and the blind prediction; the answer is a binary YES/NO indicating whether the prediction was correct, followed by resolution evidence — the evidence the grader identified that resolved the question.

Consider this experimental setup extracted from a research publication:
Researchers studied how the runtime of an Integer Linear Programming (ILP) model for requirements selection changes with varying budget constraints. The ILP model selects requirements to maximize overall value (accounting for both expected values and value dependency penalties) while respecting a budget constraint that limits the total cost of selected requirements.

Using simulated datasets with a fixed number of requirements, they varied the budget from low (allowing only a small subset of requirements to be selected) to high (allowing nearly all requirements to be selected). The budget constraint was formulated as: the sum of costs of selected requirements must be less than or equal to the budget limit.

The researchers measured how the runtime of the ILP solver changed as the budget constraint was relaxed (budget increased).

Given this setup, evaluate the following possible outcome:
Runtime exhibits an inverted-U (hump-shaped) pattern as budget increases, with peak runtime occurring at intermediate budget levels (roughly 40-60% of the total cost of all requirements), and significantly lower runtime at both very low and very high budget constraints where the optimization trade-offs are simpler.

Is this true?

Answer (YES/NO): NO